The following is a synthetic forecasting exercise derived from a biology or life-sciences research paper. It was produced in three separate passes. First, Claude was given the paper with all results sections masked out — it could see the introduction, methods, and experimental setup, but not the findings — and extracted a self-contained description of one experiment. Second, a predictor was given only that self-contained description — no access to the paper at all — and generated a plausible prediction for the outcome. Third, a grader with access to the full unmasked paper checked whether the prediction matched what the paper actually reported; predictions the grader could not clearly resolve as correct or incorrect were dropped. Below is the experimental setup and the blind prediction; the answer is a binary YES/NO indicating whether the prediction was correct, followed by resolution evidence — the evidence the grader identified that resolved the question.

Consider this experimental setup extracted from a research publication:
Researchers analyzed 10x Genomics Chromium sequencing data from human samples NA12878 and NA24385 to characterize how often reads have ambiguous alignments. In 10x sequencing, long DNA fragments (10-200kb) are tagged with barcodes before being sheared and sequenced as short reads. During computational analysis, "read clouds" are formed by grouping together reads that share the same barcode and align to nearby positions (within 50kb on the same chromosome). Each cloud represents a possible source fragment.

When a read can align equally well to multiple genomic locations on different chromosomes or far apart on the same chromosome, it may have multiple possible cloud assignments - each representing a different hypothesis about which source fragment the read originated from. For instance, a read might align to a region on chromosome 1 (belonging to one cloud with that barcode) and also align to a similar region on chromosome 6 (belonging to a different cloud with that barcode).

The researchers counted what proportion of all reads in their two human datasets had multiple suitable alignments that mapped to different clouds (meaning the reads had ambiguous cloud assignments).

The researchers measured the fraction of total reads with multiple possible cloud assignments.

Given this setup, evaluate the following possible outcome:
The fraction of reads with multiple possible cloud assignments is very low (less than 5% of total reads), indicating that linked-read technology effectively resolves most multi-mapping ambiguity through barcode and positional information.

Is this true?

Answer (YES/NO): NO